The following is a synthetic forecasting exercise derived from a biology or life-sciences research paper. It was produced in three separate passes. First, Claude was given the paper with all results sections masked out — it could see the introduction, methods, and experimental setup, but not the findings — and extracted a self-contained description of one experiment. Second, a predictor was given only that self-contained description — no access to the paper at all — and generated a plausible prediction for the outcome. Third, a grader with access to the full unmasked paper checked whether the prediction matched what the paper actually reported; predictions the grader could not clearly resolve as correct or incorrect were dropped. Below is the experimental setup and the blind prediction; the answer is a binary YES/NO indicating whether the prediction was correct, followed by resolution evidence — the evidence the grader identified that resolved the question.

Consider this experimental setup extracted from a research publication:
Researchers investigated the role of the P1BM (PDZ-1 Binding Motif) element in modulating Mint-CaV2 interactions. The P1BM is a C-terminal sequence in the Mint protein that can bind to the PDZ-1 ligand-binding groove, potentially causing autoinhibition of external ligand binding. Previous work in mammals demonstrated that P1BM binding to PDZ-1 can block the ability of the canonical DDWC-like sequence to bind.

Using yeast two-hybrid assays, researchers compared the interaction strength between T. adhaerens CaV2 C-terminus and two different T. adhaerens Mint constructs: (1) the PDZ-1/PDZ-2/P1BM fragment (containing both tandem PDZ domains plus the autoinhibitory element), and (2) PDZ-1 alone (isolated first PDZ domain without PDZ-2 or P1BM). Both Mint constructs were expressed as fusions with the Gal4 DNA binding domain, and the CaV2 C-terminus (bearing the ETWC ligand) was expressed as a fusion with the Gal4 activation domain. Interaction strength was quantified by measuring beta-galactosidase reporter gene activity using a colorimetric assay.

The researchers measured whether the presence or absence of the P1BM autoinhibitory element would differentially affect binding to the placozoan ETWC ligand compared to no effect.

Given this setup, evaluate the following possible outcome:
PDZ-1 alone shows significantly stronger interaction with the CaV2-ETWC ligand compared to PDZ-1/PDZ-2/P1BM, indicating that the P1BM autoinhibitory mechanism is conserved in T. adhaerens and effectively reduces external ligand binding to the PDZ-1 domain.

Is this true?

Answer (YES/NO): YES